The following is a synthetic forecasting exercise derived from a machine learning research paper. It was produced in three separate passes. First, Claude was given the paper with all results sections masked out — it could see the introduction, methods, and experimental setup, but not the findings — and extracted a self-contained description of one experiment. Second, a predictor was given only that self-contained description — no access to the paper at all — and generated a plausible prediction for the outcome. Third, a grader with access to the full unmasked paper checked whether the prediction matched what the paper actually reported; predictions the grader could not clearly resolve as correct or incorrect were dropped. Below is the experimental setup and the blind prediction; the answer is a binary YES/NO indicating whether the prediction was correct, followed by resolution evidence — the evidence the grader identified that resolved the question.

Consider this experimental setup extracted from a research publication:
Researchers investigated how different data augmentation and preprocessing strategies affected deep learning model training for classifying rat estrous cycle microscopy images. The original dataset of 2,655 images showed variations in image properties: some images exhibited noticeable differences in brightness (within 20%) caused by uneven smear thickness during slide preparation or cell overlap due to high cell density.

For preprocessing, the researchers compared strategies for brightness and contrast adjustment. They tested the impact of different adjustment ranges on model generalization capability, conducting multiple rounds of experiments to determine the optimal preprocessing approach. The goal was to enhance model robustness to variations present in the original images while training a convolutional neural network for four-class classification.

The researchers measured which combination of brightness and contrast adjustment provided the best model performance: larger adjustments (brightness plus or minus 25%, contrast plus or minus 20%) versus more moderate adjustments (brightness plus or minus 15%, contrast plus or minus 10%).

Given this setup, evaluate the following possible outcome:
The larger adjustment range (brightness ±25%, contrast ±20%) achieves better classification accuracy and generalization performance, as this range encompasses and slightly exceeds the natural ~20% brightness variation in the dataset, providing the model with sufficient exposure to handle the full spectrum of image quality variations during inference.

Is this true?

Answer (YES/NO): NO